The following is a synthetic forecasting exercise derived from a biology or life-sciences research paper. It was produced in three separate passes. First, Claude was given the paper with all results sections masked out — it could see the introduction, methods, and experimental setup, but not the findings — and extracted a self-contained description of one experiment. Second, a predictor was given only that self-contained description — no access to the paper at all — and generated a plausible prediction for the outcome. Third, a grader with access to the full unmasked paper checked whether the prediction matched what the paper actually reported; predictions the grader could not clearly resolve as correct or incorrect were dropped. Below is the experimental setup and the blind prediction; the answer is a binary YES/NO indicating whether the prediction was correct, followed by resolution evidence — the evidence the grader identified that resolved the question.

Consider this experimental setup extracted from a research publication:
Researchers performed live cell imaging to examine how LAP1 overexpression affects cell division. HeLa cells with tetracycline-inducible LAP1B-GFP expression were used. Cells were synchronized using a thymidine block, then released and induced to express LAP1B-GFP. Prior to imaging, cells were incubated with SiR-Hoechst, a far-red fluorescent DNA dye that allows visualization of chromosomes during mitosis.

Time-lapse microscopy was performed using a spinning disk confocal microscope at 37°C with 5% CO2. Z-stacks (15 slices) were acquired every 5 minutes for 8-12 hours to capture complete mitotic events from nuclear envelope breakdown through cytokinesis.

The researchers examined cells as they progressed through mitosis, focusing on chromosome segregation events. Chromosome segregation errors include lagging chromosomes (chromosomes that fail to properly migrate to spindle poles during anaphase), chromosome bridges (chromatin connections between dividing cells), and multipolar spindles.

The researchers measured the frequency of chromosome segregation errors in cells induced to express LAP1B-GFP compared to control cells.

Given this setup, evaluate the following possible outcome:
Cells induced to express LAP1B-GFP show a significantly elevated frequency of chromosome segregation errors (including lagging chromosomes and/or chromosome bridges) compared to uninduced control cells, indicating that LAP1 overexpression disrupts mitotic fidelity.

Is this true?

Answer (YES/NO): YES